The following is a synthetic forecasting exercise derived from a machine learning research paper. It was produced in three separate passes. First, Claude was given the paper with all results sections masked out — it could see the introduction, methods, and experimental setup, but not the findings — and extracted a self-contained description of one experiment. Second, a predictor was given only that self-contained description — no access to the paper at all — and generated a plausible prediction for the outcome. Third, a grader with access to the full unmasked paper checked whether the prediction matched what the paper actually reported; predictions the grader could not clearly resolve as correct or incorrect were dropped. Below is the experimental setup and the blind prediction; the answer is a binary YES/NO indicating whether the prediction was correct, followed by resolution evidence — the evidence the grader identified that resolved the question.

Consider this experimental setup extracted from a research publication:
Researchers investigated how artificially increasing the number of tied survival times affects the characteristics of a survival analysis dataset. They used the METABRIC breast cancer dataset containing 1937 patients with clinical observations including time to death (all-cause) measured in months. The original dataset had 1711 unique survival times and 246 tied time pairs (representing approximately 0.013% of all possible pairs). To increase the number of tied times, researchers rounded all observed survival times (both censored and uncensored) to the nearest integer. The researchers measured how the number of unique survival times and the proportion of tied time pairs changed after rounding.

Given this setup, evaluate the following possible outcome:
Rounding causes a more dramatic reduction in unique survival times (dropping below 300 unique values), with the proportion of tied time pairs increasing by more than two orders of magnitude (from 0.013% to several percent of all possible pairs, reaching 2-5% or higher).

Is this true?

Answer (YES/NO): NO